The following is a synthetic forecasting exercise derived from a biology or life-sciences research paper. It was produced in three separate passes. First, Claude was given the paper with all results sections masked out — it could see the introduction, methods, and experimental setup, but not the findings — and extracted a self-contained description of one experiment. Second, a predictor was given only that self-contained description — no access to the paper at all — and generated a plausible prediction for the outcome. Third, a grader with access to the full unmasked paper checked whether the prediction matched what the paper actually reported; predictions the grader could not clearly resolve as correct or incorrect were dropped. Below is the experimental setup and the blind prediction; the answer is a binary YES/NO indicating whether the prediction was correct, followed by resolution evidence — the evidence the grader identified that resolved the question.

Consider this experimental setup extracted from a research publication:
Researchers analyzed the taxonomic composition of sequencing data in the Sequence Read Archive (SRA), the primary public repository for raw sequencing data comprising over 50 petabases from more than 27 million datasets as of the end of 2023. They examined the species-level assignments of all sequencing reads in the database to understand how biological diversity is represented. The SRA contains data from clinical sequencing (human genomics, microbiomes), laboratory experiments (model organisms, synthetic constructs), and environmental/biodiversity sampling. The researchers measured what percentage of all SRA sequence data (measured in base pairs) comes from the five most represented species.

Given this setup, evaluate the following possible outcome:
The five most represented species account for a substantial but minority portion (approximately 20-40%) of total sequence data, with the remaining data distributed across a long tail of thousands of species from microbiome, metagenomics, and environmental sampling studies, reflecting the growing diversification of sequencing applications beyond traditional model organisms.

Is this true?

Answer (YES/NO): NO